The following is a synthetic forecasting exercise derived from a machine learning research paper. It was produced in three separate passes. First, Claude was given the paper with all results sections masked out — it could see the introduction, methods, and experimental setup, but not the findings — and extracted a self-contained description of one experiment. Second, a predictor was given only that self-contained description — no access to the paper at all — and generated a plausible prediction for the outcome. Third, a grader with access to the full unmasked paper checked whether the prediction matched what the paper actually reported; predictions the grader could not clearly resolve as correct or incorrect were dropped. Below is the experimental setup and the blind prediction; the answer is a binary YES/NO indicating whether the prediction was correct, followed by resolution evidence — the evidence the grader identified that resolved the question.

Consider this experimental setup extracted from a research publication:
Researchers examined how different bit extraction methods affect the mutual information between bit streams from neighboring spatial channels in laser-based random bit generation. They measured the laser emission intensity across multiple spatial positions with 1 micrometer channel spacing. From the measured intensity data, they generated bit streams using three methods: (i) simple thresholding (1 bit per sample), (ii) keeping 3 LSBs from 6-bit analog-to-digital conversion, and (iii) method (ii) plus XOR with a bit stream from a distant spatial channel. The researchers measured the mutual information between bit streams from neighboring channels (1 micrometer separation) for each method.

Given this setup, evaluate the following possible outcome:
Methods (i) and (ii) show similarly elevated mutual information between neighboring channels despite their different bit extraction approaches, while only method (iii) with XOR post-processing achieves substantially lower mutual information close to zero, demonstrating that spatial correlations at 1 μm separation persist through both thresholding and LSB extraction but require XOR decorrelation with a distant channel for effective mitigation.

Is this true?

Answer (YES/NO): NO